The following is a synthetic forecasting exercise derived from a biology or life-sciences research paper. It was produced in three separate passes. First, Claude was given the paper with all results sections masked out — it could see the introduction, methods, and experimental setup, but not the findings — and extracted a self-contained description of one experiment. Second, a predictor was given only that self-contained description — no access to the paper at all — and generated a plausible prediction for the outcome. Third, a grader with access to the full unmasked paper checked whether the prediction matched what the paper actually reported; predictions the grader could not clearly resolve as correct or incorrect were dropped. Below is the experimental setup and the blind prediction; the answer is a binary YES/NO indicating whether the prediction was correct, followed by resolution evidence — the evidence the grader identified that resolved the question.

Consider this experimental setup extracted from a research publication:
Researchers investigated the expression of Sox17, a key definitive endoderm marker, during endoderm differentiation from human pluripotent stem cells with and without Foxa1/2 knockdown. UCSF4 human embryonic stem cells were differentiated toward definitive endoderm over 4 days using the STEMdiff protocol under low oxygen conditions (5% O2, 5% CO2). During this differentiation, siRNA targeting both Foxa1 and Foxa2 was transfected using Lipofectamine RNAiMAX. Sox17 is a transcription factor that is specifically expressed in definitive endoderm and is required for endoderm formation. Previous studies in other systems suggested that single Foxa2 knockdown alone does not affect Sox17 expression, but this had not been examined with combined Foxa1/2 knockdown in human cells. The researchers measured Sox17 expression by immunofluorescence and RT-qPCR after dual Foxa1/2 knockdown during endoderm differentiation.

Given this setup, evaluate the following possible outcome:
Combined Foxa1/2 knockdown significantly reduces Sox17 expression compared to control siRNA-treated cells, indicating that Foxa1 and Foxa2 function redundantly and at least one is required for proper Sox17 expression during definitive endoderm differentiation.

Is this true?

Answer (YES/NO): NO